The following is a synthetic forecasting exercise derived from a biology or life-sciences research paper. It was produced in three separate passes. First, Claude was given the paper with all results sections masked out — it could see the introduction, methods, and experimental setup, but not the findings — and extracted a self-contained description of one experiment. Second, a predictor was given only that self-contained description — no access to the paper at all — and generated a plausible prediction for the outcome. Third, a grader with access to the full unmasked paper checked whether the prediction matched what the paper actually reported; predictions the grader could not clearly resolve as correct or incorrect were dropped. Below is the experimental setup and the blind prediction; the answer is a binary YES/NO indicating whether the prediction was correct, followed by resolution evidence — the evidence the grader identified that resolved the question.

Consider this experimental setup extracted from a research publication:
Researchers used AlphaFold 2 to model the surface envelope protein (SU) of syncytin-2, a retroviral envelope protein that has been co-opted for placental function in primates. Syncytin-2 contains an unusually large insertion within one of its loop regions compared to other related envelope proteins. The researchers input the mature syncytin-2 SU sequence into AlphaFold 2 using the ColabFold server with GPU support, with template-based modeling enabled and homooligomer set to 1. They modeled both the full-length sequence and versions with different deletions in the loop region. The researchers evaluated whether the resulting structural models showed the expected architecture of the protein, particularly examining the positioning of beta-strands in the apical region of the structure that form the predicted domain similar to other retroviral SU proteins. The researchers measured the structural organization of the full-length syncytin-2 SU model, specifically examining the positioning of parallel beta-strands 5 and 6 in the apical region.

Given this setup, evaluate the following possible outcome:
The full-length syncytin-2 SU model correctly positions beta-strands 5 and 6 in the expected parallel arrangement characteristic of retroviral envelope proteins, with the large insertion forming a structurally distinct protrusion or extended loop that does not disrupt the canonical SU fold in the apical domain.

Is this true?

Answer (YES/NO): NO